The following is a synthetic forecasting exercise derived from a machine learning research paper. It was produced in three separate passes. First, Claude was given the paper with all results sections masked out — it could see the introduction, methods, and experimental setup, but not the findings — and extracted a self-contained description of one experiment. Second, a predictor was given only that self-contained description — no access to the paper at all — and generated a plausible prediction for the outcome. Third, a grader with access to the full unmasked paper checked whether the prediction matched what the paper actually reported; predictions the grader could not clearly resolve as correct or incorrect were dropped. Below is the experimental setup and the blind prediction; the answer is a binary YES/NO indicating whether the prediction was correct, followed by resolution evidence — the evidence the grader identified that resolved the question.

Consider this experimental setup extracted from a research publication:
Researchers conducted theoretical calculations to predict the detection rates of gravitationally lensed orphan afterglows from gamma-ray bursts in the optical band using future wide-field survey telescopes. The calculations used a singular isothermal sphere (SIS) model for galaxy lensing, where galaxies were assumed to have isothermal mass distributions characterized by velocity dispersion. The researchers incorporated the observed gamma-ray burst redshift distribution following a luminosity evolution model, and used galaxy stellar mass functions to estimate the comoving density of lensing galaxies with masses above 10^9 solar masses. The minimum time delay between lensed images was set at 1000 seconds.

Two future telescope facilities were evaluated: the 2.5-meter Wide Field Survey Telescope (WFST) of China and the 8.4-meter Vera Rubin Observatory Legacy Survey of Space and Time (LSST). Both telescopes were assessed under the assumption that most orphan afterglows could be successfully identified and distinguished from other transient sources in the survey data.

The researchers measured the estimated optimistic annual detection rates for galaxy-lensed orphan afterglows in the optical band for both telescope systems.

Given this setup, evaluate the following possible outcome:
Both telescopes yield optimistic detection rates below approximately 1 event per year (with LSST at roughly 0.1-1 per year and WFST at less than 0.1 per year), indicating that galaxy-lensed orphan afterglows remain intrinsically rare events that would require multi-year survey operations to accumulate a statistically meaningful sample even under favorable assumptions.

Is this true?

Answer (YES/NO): NO